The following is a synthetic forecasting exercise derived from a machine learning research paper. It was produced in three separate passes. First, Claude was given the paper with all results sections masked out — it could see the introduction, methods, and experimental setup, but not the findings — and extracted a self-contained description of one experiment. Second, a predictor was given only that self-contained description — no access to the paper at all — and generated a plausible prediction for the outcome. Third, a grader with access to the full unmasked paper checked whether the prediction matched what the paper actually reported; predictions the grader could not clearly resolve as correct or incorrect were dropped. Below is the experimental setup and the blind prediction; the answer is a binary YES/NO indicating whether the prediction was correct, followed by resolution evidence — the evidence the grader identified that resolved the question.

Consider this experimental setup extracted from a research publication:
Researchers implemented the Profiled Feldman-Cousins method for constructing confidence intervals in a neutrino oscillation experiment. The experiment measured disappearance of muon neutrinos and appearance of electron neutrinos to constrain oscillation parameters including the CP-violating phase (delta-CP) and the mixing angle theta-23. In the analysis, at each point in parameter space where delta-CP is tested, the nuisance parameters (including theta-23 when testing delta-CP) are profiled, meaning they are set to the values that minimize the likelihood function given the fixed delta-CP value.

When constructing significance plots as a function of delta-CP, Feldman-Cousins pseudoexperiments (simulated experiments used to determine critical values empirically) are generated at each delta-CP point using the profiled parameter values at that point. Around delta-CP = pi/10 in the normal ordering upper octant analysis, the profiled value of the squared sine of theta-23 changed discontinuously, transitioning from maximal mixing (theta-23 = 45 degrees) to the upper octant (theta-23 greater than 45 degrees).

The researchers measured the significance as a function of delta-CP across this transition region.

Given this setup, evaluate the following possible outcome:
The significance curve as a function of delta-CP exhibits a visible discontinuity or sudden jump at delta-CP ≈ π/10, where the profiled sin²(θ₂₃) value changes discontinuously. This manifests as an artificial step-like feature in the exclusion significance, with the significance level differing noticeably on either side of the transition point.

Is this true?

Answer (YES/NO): YES